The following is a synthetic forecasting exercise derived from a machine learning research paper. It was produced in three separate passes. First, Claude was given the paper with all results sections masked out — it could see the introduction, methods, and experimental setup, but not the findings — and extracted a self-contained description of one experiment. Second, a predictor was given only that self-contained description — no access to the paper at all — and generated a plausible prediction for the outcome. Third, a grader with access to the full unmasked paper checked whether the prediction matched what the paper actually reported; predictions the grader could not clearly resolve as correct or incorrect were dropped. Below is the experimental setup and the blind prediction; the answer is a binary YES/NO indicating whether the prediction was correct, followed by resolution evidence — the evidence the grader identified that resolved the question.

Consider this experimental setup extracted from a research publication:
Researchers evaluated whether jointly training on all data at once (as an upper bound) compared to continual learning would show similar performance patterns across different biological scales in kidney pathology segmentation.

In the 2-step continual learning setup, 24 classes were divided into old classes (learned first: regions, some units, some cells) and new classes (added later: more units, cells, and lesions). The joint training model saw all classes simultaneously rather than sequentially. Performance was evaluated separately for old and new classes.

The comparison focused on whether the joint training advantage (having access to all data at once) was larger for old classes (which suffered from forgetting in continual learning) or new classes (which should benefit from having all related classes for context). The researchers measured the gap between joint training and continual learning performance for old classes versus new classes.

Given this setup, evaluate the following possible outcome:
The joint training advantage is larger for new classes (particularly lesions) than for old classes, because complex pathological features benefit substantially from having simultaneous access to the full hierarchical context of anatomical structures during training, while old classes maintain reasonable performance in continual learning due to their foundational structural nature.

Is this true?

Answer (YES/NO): NO